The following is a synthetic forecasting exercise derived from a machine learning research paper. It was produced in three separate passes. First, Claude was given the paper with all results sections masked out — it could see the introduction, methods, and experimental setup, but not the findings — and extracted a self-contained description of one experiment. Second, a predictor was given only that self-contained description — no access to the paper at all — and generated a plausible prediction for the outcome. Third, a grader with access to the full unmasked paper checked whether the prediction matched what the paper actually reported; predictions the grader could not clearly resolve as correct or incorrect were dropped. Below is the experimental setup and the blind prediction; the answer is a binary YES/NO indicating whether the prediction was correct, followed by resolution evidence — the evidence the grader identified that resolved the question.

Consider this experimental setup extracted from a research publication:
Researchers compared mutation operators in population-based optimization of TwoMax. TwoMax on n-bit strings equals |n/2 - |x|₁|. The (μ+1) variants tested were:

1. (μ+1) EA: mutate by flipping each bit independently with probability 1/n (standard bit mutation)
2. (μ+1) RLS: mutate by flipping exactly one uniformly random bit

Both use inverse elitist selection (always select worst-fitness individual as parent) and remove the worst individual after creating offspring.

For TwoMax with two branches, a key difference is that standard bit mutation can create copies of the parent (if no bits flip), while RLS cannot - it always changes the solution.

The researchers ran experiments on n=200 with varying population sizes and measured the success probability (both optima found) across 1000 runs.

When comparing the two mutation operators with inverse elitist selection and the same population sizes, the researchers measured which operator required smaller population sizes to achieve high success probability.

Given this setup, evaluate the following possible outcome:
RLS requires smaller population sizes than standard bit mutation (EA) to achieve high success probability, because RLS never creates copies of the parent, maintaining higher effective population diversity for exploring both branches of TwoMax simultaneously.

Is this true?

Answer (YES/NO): YES